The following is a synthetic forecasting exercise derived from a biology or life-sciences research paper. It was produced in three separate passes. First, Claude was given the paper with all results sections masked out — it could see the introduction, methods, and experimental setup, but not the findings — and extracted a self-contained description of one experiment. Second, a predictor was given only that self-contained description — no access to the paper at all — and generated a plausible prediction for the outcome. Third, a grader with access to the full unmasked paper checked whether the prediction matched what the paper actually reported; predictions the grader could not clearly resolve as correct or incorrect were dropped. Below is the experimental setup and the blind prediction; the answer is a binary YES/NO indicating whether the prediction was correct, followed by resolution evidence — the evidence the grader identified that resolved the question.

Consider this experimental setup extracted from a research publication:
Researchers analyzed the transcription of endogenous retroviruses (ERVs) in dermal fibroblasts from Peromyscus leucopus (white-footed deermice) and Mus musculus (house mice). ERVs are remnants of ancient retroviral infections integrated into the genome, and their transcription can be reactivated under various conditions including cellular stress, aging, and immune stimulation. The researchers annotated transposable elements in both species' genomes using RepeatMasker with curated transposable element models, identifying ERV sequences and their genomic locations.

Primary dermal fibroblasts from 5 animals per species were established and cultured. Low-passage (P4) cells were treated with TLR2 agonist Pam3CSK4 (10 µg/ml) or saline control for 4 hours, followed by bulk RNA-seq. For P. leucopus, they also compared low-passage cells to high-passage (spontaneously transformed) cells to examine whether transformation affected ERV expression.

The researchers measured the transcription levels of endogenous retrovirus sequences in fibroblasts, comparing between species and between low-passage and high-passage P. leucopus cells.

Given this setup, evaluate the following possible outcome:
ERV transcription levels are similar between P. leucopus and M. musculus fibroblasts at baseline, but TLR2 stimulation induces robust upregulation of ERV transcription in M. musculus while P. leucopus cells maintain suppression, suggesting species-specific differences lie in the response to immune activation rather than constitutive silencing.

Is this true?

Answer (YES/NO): NO